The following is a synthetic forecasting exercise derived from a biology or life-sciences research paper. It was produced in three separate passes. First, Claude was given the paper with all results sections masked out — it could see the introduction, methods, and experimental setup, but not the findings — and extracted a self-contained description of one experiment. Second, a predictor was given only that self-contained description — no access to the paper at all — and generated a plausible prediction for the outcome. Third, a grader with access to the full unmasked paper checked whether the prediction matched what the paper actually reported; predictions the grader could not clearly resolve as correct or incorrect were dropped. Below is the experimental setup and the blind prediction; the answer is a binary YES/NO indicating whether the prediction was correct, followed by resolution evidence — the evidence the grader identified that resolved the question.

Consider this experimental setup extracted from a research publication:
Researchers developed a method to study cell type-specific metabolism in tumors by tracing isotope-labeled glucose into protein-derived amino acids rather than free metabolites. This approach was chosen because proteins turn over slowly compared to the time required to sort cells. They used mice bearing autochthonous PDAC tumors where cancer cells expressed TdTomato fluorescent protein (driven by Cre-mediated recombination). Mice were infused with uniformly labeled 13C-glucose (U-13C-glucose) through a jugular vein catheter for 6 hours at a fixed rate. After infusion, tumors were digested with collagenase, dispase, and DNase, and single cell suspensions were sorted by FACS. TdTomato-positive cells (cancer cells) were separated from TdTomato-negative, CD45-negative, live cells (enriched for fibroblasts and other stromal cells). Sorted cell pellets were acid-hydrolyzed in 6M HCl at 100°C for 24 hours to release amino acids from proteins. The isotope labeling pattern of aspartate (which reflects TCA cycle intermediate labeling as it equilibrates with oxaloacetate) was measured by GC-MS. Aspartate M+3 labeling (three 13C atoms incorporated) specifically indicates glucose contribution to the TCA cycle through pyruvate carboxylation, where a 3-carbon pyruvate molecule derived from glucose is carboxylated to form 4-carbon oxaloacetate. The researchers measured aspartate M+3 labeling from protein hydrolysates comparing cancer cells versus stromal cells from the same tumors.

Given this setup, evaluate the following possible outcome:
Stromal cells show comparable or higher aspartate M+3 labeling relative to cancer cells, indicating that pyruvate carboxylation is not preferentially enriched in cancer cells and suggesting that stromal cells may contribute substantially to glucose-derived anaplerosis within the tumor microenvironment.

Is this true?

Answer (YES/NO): NO